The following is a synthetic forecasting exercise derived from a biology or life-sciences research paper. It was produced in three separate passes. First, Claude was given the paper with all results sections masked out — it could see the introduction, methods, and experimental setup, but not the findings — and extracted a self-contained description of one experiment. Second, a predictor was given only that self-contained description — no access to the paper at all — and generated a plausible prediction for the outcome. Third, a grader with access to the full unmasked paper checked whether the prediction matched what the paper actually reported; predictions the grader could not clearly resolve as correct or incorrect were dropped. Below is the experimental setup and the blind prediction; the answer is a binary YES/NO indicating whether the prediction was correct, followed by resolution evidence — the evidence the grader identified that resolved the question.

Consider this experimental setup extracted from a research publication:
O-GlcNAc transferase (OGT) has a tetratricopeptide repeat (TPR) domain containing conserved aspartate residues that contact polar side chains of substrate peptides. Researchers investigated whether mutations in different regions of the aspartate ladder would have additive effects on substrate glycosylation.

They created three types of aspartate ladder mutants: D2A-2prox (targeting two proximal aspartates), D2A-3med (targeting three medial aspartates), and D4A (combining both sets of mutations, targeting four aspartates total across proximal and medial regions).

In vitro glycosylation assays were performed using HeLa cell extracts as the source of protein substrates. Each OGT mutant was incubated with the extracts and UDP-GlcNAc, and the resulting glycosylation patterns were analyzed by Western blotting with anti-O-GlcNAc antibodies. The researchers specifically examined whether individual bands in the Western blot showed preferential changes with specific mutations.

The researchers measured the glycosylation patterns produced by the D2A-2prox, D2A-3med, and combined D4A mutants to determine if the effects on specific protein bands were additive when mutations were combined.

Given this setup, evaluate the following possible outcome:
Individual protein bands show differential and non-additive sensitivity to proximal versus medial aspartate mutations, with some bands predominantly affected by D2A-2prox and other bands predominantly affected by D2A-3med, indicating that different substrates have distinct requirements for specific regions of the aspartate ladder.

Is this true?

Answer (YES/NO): NO